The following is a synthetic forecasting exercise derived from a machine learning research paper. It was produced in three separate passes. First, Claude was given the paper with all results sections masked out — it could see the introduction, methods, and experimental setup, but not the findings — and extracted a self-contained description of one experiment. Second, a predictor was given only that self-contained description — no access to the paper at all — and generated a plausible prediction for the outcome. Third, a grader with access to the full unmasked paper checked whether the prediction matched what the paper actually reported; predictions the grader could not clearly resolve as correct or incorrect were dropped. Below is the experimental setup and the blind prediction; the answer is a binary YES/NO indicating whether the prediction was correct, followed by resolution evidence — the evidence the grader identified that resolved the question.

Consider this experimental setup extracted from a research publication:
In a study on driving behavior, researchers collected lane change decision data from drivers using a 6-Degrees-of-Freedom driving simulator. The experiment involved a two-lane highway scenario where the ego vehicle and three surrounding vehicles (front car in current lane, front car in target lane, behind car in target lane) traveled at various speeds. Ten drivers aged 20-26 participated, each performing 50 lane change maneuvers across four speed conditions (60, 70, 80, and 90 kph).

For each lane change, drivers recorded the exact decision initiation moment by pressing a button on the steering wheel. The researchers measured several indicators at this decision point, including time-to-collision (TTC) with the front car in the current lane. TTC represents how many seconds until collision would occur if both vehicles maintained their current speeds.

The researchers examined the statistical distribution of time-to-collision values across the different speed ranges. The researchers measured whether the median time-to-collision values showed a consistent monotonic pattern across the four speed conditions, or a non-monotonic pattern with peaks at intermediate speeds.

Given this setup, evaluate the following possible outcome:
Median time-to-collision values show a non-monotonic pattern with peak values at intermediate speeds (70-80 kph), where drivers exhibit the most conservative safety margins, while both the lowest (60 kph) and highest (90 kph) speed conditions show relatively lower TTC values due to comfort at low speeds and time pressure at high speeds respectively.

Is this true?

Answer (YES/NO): NO